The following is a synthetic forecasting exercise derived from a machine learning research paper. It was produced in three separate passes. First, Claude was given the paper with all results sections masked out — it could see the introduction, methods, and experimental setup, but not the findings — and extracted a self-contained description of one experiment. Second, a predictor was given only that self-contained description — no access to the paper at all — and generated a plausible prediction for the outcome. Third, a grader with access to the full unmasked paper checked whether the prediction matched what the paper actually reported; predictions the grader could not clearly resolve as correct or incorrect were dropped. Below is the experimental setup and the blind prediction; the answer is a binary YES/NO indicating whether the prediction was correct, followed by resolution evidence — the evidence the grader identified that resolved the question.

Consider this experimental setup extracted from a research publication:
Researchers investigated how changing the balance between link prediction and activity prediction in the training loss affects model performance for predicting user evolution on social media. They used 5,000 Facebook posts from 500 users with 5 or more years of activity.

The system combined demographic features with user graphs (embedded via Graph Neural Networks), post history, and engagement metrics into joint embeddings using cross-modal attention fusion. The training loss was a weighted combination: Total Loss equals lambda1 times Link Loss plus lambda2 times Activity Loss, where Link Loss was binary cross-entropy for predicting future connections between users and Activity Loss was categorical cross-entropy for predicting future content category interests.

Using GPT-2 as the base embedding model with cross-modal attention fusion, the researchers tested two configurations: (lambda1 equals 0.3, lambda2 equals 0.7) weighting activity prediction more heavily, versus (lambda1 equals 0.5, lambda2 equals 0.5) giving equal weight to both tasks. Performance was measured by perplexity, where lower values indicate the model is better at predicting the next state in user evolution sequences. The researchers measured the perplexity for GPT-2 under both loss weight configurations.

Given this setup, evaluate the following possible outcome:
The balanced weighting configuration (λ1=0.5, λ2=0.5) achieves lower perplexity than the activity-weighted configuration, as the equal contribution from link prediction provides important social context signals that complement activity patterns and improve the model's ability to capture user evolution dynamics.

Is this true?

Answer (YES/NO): NO